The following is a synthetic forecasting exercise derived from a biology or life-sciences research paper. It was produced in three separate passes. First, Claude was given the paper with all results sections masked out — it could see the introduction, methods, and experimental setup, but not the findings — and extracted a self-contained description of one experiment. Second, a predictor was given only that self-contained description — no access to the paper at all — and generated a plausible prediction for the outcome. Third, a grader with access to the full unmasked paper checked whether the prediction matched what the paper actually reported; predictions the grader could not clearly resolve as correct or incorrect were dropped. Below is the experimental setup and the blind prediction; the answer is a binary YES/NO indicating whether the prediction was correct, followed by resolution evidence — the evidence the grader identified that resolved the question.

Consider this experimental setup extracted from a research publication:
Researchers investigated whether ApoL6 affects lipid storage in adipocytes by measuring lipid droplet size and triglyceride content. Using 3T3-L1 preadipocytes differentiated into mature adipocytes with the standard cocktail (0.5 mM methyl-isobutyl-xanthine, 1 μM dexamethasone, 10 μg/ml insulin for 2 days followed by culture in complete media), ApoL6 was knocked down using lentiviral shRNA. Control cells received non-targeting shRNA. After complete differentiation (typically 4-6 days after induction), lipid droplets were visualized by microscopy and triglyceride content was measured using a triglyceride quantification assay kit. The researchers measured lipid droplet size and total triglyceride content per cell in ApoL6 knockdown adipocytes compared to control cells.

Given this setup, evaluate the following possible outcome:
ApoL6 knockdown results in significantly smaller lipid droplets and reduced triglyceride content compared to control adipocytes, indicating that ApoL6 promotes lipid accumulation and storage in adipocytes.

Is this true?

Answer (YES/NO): YES